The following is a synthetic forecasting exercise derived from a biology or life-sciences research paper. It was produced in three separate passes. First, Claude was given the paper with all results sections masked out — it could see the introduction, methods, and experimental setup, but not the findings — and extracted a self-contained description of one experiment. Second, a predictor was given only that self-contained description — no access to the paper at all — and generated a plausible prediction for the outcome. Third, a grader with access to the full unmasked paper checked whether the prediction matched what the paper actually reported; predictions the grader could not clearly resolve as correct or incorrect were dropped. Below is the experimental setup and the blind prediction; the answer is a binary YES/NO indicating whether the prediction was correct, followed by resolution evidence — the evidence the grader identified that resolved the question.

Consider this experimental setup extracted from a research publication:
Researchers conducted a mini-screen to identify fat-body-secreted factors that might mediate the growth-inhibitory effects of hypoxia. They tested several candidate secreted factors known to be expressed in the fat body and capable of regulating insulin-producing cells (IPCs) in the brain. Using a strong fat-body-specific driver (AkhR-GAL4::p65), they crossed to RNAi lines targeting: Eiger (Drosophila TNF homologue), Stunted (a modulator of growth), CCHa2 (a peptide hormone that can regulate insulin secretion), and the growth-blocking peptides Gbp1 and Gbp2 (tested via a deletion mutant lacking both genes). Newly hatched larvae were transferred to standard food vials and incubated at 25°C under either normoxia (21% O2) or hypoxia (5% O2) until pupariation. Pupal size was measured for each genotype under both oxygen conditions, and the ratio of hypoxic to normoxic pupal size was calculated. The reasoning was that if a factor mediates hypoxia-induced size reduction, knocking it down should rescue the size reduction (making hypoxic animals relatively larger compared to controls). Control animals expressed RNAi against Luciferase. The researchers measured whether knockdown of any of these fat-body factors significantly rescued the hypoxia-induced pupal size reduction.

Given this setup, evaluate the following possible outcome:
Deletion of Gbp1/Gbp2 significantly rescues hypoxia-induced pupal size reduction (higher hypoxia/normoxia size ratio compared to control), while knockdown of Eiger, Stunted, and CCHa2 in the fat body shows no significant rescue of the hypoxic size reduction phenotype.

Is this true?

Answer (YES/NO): NO